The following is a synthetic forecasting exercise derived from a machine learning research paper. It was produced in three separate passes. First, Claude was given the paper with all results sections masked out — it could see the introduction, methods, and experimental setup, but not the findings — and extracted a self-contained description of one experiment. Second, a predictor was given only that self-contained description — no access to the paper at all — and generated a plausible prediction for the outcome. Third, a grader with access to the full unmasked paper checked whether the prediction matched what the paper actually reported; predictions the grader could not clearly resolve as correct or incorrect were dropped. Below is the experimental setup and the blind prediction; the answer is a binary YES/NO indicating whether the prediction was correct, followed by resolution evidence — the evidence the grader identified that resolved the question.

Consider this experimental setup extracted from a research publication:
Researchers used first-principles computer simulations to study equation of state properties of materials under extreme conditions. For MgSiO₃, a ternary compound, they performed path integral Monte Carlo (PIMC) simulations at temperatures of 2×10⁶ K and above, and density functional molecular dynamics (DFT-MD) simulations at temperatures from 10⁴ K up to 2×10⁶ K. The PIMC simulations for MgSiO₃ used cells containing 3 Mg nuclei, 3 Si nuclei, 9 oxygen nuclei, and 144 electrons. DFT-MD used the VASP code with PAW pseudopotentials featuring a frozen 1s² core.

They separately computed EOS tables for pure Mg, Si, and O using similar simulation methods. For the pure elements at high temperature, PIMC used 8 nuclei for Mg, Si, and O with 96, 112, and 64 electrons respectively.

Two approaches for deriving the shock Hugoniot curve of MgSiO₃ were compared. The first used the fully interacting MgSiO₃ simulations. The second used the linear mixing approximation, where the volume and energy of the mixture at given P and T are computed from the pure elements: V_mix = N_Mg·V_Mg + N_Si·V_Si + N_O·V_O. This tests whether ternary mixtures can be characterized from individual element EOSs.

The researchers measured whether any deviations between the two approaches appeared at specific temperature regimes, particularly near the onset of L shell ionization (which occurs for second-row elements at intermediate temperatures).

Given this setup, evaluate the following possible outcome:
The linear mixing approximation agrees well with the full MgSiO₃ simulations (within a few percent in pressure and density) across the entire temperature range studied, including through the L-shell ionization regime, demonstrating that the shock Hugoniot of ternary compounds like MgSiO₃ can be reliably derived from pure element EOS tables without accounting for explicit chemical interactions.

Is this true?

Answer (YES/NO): NO